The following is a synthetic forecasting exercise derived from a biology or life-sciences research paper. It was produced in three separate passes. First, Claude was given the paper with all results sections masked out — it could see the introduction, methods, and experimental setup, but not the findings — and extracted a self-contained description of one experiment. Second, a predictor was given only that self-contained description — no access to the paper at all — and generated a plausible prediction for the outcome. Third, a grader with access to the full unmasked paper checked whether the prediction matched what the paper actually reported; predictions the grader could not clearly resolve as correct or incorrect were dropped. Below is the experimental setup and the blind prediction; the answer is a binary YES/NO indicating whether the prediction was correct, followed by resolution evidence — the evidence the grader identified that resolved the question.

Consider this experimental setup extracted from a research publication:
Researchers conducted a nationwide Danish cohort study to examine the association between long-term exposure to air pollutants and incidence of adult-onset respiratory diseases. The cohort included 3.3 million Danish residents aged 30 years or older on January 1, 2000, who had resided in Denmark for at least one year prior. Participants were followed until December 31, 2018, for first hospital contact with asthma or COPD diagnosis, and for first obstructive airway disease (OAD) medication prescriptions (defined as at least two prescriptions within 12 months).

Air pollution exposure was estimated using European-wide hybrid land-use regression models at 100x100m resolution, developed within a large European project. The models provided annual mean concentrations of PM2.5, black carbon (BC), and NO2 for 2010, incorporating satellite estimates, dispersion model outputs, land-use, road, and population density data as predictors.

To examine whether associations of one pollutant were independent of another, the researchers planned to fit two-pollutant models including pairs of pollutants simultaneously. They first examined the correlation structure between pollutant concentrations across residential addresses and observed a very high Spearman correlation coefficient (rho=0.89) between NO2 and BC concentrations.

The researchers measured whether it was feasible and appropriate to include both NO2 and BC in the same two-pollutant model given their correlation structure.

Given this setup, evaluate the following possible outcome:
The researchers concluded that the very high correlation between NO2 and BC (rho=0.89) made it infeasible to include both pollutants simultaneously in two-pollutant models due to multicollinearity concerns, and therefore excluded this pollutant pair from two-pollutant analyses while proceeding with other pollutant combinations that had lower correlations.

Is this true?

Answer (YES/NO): YES